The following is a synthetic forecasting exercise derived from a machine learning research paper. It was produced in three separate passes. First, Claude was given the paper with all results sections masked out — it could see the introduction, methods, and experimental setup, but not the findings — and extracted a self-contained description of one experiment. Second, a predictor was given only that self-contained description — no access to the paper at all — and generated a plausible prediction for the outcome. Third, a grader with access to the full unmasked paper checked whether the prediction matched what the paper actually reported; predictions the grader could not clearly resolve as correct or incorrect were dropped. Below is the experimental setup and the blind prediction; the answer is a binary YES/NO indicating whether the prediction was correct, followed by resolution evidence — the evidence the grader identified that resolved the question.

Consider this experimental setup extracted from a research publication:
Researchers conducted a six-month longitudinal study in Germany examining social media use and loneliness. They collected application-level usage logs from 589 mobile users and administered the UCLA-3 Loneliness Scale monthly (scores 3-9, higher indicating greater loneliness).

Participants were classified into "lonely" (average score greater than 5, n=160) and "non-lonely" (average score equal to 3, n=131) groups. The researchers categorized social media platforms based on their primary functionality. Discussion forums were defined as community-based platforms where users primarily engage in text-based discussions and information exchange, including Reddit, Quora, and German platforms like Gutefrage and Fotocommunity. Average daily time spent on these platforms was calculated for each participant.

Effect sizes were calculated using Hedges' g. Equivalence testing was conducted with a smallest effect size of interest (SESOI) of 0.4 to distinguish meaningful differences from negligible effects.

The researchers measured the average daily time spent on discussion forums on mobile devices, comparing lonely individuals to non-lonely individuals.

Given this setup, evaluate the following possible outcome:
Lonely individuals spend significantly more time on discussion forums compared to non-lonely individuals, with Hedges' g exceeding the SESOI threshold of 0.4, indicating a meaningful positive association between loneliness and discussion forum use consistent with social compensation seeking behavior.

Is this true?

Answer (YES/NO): NO